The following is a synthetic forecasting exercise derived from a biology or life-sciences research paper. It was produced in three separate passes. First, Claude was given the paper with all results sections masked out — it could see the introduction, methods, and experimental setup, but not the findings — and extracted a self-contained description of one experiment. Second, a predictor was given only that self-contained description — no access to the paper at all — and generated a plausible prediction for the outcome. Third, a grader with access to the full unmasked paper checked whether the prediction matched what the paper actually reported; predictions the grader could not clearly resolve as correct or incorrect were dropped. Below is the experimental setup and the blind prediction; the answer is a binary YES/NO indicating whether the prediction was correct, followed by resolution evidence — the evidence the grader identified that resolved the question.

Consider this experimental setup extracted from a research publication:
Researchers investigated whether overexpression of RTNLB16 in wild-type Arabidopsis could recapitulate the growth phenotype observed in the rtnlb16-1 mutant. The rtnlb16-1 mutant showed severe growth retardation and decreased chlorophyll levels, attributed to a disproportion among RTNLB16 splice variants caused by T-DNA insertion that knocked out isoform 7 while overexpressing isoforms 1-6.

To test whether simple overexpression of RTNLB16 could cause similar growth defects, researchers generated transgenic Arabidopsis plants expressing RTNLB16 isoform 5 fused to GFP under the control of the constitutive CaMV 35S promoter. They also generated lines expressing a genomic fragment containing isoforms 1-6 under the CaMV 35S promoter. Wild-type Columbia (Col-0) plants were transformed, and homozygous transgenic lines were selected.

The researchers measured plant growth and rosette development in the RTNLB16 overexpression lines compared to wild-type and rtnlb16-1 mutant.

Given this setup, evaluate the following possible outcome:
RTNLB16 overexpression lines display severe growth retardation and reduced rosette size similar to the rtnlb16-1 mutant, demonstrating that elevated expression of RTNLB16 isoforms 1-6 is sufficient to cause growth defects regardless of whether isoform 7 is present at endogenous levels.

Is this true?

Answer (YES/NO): NO